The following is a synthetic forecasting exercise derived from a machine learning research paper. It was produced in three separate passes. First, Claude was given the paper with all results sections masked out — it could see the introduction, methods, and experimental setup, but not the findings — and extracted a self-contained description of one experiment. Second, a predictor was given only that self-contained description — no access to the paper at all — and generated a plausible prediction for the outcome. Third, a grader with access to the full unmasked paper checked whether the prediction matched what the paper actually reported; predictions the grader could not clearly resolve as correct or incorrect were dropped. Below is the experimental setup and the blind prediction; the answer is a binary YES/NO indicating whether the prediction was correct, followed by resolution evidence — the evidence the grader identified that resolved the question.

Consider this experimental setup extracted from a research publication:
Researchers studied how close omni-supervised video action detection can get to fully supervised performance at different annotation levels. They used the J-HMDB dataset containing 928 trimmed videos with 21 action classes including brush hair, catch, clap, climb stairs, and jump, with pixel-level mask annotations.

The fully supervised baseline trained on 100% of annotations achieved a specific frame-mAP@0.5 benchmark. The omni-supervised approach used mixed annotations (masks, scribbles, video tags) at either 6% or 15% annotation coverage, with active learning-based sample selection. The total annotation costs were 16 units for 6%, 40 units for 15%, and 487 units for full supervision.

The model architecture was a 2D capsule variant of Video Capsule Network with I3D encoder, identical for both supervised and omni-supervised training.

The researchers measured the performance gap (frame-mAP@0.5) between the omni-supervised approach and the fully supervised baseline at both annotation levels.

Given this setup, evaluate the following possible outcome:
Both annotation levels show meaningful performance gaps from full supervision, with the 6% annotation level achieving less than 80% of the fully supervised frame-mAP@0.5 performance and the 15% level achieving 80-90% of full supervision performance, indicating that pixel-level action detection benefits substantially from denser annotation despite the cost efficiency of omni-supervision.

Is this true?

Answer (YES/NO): NO